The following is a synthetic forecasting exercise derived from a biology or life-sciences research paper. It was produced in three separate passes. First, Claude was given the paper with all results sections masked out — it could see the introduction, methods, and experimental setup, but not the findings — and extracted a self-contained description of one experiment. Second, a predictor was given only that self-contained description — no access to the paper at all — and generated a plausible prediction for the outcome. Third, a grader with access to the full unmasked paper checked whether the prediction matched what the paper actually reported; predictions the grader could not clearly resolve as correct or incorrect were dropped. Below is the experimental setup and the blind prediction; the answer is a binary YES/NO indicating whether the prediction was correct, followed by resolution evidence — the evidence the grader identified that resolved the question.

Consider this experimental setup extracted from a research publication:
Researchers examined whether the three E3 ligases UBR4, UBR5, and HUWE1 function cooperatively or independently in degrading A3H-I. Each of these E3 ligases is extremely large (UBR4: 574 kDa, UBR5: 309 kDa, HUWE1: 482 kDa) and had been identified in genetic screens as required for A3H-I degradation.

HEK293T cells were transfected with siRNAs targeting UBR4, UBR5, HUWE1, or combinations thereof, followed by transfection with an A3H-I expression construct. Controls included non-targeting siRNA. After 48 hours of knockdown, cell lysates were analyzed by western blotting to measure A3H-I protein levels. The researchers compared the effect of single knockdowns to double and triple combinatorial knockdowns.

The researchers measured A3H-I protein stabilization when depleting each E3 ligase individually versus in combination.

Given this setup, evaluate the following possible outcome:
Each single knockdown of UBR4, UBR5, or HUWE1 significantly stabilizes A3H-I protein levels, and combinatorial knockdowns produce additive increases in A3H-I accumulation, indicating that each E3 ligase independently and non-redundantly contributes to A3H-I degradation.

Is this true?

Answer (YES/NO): YES